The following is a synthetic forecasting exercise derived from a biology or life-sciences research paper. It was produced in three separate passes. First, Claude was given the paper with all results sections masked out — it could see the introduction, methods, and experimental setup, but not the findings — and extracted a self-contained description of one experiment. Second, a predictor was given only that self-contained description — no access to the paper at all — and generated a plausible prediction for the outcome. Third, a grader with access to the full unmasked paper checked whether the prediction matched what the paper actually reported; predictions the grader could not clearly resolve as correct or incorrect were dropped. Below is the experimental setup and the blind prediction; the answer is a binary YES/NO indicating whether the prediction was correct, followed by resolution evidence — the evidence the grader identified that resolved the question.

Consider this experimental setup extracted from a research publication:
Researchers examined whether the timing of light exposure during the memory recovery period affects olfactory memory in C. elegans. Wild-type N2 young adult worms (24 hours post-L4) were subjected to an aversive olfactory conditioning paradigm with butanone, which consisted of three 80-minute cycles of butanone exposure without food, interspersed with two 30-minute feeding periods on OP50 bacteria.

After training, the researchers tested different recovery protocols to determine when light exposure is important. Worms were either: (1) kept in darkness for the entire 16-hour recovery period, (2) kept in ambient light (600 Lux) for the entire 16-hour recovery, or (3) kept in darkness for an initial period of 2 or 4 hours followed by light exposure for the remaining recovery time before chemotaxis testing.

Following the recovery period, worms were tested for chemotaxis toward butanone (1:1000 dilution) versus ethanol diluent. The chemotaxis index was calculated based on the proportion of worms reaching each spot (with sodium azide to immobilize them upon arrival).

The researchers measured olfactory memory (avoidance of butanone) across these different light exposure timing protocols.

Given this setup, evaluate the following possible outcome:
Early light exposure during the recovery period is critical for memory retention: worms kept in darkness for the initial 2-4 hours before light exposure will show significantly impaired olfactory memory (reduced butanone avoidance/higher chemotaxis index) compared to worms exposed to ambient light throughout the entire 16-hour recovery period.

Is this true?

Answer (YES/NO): YES